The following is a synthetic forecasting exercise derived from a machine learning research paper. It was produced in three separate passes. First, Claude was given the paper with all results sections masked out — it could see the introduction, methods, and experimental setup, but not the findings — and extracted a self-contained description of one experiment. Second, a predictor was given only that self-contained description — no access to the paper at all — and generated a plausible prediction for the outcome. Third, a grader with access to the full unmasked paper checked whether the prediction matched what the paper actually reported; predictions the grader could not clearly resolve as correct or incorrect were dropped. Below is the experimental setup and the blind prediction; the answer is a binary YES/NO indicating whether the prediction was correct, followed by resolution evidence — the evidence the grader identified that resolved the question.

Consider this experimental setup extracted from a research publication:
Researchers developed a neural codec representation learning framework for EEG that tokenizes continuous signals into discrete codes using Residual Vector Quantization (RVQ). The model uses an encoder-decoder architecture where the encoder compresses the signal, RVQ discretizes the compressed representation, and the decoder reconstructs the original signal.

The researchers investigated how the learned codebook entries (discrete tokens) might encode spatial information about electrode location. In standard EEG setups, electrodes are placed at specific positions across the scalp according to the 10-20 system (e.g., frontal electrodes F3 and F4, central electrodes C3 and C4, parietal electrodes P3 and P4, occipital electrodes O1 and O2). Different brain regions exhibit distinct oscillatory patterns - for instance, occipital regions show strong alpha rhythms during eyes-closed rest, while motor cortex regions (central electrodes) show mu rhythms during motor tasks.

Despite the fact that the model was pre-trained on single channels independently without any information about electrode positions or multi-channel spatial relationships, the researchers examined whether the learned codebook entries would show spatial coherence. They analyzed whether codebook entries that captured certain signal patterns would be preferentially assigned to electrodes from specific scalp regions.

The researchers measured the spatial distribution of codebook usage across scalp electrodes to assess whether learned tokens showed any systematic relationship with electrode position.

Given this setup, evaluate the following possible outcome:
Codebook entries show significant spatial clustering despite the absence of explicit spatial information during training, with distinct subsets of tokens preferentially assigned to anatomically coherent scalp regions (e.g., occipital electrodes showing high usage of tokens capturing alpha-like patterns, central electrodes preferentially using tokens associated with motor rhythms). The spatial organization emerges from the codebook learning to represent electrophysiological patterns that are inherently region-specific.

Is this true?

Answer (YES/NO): NO